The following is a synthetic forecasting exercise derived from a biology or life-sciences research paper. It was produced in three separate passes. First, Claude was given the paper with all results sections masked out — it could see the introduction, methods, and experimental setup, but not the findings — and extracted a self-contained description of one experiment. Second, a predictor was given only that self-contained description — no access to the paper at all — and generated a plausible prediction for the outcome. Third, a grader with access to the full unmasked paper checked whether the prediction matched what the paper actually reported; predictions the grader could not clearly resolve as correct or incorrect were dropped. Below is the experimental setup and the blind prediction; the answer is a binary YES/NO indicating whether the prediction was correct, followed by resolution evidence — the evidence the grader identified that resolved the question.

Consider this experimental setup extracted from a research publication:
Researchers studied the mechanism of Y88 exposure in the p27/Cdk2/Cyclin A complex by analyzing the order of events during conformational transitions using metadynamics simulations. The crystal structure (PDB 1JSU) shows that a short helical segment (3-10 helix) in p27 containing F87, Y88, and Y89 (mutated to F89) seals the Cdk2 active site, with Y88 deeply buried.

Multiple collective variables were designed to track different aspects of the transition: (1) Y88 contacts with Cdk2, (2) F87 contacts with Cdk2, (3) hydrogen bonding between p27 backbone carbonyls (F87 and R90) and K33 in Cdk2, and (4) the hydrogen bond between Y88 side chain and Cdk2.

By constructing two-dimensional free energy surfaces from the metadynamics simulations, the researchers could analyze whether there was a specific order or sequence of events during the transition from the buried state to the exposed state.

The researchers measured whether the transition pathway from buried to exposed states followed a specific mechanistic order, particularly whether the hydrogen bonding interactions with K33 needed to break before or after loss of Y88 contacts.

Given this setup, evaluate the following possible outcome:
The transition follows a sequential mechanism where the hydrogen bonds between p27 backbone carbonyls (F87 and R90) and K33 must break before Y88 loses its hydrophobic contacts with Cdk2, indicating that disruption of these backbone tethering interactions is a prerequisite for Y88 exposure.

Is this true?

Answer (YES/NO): NO